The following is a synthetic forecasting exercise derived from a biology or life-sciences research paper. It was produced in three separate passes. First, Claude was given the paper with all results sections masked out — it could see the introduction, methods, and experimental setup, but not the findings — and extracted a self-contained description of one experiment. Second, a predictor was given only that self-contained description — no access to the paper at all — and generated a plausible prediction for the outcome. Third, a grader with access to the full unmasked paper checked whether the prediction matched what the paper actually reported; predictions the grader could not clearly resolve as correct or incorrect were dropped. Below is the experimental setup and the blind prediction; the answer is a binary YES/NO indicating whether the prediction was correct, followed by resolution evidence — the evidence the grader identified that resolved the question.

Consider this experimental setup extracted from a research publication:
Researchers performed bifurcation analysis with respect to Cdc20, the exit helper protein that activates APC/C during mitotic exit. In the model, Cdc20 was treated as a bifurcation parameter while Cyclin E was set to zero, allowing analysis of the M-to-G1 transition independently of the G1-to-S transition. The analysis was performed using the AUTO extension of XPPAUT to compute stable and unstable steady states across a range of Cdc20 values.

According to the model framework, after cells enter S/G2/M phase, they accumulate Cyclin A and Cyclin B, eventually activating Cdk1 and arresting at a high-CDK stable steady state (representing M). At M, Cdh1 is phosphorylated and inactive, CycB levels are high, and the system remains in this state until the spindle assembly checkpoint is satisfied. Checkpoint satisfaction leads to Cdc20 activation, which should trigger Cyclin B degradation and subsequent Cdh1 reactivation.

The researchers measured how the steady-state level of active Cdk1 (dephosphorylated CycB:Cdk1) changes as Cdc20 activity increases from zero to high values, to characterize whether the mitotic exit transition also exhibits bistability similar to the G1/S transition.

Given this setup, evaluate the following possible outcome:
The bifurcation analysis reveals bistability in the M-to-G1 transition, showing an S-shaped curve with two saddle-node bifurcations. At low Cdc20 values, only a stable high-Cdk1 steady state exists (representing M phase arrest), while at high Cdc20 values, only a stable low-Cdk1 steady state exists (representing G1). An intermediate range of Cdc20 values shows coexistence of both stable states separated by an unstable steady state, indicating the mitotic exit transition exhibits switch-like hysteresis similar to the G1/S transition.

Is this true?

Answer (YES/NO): YES